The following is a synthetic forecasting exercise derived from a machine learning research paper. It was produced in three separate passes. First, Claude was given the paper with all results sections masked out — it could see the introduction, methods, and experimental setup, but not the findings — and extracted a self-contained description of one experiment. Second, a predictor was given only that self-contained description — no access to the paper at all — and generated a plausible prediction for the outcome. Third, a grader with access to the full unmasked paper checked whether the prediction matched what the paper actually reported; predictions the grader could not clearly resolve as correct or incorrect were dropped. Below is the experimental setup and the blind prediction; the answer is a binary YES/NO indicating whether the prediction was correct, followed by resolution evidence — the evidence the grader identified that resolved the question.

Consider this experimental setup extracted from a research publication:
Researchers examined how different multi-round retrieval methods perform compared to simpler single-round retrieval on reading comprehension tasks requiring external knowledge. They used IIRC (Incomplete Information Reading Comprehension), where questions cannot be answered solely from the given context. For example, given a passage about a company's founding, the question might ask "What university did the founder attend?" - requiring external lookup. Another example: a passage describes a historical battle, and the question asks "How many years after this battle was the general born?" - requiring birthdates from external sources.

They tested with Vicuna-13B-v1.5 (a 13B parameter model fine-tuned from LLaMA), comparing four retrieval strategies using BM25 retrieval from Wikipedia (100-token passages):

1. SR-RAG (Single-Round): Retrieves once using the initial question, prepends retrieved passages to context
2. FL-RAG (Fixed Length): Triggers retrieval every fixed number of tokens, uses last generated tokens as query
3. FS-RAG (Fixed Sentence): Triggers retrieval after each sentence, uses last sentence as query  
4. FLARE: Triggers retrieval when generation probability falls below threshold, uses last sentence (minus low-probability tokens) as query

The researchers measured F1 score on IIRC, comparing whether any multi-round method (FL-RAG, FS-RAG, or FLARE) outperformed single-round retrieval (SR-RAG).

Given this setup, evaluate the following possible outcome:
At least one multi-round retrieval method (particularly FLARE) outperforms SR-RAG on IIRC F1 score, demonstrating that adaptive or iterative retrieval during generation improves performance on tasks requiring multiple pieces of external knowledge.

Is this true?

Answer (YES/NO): NO